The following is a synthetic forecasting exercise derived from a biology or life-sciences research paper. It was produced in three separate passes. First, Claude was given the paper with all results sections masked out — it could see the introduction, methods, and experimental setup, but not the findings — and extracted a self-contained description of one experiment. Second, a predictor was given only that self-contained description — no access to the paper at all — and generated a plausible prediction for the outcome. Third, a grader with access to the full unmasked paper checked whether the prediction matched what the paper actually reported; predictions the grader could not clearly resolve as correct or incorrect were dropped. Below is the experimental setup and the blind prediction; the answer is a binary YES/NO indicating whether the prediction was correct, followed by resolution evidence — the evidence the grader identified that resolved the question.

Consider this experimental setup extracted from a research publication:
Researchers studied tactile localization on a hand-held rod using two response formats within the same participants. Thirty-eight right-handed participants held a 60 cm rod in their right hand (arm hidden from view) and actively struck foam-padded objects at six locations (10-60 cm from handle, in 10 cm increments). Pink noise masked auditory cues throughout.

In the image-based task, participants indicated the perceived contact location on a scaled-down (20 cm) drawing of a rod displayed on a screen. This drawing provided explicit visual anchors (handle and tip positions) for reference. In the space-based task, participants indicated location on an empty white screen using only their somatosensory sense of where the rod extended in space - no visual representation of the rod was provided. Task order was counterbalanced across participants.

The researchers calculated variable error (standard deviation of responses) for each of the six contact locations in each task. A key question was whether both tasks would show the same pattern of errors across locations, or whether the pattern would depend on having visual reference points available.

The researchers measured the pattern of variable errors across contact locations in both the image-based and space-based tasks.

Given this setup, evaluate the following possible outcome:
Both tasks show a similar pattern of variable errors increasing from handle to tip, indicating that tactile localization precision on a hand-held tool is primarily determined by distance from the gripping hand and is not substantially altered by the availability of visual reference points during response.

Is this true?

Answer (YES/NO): NO